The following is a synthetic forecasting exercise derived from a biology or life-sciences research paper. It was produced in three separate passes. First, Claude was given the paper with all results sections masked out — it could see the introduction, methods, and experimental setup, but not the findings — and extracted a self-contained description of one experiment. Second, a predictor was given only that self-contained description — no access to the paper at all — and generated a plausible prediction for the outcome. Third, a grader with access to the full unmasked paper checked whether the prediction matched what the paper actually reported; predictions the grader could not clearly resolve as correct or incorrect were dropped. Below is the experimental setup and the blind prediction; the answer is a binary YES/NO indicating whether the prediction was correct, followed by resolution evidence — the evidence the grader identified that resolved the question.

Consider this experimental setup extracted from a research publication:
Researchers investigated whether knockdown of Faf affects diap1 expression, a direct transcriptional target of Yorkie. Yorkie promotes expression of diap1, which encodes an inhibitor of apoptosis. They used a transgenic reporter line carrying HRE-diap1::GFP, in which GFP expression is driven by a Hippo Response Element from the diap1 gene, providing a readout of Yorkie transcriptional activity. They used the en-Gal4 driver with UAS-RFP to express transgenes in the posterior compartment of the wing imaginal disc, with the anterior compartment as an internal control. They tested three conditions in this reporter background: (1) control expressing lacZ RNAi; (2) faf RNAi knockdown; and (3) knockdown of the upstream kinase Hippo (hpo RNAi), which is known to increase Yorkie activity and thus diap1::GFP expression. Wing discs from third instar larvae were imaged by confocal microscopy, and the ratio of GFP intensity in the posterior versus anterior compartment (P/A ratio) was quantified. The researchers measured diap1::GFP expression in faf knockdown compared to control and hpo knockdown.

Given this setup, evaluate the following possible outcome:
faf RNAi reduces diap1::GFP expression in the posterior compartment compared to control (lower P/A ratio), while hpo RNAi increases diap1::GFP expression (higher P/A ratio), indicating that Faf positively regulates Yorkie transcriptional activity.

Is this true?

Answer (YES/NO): NO